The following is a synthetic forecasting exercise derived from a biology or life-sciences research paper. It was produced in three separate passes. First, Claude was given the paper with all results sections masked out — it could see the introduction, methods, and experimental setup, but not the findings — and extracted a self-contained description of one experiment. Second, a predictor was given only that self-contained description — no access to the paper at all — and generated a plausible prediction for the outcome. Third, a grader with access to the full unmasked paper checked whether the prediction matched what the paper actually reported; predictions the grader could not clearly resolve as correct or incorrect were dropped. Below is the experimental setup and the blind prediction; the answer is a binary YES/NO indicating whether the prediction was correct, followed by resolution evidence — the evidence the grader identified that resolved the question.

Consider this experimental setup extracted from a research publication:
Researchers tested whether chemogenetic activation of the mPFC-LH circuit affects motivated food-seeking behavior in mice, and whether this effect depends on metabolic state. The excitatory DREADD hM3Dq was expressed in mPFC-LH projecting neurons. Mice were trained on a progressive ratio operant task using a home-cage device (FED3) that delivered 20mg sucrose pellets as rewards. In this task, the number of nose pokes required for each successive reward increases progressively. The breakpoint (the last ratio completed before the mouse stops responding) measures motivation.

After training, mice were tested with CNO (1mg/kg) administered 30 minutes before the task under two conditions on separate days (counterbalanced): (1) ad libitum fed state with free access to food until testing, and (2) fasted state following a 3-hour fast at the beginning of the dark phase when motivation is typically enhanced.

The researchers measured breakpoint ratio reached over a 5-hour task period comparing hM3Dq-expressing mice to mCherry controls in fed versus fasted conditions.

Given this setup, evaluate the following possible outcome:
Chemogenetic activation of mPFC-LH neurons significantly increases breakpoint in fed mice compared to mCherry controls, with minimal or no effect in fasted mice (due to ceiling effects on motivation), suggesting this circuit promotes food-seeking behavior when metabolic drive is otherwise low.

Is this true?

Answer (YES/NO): NO